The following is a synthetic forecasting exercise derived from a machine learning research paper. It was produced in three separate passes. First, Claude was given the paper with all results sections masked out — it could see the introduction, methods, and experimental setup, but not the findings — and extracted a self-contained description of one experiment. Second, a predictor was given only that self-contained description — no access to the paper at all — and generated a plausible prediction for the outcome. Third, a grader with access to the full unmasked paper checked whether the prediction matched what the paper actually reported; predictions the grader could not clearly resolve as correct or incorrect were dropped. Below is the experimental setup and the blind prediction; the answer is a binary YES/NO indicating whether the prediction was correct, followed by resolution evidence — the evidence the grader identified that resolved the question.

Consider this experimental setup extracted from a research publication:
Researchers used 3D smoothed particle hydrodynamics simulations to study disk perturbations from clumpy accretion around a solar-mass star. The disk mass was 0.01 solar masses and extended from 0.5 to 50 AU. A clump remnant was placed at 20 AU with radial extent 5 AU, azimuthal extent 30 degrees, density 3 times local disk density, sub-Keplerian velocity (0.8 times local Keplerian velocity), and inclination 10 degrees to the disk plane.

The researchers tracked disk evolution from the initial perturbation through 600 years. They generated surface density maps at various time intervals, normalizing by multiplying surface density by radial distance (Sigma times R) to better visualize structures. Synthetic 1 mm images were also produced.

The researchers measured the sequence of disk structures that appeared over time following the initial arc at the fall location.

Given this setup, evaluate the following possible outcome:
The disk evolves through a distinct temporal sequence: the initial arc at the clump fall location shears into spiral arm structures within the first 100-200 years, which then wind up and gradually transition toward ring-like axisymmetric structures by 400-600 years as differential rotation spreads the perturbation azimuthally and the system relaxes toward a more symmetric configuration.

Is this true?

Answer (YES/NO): NO